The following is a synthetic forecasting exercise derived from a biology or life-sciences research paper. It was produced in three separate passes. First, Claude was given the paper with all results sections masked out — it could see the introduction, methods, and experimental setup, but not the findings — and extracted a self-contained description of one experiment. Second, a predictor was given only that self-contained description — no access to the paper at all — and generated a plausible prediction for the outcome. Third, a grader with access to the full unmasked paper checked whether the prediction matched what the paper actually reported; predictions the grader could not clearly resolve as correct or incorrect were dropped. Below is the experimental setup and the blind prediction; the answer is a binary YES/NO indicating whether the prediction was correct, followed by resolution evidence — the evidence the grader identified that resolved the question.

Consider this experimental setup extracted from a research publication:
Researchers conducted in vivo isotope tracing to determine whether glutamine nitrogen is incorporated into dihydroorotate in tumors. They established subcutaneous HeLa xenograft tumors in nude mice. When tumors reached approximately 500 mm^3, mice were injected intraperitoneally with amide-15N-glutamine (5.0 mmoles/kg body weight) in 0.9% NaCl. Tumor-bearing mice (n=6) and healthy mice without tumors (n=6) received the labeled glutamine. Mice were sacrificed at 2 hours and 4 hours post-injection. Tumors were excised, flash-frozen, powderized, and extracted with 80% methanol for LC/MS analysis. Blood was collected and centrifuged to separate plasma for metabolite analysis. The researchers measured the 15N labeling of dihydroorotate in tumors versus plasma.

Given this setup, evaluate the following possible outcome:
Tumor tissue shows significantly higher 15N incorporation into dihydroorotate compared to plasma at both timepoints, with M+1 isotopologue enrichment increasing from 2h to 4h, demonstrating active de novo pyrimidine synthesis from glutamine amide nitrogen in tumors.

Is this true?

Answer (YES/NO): NO